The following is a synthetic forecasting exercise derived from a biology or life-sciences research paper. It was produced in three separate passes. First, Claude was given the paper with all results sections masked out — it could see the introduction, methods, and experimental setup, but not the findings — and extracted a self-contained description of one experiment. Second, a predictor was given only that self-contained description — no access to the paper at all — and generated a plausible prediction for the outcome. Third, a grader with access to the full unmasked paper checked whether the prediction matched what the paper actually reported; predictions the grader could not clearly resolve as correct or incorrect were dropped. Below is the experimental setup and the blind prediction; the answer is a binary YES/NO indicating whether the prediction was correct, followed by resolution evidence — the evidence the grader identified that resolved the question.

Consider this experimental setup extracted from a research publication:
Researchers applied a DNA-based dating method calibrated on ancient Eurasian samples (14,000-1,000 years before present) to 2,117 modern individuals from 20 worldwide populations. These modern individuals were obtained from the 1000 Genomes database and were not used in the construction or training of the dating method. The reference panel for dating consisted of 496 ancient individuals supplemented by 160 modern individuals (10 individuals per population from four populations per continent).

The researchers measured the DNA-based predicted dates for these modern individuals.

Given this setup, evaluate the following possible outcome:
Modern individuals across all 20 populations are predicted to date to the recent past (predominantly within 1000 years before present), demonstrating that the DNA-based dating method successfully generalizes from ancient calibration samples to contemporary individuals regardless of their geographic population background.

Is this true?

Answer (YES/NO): YES